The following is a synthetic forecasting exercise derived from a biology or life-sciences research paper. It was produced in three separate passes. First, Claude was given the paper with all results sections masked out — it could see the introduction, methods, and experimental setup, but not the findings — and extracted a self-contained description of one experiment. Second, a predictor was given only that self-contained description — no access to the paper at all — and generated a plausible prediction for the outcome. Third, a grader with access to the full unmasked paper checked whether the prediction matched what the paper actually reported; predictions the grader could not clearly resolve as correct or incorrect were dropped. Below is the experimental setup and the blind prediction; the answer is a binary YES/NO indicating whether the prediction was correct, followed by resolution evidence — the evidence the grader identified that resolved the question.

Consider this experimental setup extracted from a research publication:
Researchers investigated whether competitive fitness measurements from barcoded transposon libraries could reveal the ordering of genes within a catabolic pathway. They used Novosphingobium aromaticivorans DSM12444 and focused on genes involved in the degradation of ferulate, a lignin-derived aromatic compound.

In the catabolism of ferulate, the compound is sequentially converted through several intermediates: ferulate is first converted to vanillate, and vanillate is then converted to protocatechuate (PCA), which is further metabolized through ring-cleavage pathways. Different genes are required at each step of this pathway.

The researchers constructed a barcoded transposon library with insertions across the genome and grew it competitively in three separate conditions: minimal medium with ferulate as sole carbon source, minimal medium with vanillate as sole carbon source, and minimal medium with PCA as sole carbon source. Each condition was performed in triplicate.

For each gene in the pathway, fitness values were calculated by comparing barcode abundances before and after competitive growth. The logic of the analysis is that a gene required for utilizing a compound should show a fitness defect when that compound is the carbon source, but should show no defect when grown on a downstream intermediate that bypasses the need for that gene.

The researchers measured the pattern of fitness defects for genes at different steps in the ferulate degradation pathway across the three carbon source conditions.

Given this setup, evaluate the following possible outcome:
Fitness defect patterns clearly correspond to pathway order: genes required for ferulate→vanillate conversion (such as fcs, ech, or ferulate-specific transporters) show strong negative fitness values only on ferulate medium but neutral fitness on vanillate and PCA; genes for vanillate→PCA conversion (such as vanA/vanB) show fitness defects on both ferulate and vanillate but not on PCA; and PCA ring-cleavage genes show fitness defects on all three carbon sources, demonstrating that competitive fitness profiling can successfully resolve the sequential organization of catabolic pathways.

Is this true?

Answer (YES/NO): NO